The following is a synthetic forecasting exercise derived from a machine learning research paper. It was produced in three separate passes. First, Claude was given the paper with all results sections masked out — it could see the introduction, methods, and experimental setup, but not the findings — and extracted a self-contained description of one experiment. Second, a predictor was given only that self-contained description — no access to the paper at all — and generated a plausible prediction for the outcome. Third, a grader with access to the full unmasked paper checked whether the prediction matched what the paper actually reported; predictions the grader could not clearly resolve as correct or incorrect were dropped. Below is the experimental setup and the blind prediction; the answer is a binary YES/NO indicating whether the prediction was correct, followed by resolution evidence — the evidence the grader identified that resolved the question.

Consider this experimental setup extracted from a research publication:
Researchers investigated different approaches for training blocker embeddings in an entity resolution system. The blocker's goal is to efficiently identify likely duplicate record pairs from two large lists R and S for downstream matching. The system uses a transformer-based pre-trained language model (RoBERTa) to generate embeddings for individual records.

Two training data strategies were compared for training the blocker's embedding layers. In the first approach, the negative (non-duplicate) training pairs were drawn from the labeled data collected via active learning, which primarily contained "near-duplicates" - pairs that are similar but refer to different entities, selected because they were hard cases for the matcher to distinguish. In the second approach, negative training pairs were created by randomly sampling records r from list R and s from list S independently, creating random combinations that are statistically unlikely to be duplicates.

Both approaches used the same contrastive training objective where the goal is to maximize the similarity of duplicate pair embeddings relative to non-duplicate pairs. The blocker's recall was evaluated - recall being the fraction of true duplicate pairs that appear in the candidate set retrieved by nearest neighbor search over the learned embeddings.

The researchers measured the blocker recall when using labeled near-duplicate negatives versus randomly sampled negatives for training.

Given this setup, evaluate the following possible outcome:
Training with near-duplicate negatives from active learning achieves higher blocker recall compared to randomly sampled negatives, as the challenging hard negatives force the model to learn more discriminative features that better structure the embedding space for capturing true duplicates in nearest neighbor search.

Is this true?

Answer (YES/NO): NO